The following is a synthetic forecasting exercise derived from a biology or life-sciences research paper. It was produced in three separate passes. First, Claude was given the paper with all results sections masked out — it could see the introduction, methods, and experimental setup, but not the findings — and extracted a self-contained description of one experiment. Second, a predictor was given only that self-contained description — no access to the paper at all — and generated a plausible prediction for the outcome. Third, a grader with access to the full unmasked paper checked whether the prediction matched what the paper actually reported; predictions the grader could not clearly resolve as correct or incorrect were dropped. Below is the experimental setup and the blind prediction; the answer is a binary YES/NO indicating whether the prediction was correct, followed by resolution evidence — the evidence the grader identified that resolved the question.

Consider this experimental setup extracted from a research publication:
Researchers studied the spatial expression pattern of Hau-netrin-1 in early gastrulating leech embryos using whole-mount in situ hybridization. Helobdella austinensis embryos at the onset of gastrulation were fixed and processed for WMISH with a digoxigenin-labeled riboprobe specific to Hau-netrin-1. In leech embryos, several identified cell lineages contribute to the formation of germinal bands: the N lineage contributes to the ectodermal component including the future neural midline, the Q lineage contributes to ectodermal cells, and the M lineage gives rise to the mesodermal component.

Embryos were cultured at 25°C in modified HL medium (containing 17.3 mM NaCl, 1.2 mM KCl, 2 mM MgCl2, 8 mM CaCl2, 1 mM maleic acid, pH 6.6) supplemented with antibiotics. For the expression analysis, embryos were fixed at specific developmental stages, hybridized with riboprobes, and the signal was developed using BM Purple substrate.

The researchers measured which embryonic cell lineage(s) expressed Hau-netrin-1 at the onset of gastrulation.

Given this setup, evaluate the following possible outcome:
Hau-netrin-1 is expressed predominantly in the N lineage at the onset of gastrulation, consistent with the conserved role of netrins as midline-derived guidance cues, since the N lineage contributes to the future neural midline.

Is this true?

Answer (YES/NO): YES